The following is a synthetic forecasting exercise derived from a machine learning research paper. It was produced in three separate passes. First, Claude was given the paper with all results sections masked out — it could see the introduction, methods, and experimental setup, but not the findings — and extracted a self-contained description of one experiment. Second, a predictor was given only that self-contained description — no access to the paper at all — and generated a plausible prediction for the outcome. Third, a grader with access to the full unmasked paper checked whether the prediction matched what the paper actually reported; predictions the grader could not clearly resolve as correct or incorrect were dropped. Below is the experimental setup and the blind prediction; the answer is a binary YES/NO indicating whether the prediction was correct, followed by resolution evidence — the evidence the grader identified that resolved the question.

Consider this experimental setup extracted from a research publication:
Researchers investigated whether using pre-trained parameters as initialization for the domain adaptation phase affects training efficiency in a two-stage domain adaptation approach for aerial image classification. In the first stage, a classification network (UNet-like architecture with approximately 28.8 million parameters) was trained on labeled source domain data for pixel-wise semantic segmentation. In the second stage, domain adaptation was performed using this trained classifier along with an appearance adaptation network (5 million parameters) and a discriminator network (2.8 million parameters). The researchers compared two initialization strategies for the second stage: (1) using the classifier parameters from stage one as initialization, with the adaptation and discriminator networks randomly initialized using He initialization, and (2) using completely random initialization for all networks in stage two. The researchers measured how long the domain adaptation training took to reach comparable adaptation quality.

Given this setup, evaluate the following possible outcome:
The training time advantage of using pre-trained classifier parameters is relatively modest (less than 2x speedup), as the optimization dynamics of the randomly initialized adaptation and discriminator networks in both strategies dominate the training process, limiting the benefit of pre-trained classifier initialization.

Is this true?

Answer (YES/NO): NO